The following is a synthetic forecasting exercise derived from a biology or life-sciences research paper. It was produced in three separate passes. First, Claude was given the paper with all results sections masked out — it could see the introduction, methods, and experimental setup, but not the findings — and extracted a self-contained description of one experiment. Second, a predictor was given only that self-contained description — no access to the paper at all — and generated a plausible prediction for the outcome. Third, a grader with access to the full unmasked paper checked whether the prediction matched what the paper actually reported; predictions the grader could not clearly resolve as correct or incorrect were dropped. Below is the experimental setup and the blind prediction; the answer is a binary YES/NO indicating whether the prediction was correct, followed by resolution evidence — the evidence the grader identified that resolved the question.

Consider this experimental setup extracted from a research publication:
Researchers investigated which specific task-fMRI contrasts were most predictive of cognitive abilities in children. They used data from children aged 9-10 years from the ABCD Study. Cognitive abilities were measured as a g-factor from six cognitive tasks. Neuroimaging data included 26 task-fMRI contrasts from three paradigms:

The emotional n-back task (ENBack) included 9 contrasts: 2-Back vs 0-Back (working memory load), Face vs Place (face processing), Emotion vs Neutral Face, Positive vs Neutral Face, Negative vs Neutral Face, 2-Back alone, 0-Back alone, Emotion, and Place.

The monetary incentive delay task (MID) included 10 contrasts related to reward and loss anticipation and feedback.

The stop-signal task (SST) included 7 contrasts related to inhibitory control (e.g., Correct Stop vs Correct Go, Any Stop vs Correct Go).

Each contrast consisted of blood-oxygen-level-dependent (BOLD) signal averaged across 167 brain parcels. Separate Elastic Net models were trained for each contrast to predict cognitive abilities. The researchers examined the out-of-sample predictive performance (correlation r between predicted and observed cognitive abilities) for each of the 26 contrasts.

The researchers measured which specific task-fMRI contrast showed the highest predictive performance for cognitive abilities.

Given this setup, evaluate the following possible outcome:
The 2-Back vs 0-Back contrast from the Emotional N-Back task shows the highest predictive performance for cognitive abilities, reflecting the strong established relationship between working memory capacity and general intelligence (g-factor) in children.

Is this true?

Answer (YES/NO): YES